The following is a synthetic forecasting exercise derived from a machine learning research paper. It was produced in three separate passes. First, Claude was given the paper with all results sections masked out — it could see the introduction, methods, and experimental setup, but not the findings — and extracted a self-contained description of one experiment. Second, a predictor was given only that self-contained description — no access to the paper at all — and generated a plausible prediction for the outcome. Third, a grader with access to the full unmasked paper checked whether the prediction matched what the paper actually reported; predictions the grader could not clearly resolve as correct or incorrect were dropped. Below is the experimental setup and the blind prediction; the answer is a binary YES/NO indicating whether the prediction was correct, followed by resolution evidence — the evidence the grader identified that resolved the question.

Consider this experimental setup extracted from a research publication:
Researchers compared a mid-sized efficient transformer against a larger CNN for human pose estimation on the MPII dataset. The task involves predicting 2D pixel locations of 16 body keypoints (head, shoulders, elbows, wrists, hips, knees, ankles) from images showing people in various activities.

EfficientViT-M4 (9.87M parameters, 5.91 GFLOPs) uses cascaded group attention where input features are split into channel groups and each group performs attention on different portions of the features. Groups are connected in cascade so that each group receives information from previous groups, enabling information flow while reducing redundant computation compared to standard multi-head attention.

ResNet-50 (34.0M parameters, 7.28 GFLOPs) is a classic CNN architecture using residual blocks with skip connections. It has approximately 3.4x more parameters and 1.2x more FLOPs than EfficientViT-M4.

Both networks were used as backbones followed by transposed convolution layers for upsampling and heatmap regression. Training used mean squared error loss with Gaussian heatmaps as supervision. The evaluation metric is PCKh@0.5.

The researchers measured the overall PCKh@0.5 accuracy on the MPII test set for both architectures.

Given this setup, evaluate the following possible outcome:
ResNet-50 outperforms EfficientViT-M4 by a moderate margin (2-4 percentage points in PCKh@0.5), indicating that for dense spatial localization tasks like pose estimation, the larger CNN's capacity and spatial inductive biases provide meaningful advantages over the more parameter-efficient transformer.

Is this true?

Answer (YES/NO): NO